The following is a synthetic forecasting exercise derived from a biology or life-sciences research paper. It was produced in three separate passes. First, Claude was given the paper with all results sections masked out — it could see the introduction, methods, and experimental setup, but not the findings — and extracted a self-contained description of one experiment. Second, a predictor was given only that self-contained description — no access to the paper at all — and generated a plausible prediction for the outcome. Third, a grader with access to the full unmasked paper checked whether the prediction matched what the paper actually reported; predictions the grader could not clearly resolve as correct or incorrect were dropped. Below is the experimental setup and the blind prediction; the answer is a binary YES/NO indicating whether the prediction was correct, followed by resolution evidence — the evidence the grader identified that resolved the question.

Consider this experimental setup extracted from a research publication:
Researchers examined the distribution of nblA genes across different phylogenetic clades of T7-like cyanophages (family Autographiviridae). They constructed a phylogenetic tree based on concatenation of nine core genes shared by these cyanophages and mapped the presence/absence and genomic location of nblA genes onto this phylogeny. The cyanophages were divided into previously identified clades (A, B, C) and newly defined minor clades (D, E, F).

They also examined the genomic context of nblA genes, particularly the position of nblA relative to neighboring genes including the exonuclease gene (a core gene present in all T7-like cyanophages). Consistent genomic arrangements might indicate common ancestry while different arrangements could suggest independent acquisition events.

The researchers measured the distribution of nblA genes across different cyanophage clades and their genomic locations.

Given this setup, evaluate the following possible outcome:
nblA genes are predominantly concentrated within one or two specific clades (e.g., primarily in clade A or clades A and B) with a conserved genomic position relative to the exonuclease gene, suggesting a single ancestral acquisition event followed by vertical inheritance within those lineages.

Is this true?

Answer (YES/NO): NO